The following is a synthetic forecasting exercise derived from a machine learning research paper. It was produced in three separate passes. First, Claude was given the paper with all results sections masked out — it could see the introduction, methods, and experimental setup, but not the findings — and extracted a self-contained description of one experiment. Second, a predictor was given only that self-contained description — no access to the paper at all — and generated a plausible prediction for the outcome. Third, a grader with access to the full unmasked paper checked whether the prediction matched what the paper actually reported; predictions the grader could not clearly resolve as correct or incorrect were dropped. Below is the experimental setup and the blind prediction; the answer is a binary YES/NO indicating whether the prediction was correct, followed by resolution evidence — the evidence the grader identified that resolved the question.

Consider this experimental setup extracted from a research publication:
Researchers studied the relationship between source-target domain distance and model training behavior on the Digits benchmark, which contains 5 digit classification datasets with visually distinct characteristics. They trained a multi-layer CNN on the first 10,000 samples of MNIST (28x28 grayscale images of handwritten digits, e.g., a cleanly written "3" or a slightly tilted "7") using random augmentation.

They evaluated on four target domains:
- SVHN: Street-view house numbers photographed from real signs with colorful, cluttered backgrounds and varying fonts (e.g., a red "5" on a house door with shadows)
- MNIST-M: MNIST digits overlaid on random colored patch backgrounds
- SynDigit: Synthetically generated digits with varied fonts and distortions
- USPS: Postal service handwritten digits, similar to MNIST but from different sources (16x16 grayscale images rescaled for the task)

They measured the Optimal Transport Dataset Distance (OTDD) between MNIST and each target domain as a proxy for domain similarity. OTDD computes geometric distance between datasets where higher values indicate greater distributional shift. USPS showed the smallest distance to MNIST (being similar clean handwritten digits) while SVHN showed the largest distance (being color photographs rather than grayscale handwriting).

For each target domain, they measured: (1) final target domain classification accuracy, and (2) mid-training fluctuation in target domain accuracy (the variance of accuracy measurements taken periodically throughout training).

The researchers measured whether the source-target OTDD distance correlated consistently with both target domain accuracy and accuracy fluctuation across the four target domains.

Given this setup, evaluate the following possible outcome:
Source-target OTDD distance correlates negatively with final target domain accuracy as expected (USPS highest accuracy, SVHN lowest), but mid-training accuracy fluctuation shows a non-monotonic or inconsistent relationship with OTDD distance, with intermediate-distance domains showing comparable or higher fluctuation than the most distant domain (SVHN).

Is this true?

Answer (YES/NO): NO